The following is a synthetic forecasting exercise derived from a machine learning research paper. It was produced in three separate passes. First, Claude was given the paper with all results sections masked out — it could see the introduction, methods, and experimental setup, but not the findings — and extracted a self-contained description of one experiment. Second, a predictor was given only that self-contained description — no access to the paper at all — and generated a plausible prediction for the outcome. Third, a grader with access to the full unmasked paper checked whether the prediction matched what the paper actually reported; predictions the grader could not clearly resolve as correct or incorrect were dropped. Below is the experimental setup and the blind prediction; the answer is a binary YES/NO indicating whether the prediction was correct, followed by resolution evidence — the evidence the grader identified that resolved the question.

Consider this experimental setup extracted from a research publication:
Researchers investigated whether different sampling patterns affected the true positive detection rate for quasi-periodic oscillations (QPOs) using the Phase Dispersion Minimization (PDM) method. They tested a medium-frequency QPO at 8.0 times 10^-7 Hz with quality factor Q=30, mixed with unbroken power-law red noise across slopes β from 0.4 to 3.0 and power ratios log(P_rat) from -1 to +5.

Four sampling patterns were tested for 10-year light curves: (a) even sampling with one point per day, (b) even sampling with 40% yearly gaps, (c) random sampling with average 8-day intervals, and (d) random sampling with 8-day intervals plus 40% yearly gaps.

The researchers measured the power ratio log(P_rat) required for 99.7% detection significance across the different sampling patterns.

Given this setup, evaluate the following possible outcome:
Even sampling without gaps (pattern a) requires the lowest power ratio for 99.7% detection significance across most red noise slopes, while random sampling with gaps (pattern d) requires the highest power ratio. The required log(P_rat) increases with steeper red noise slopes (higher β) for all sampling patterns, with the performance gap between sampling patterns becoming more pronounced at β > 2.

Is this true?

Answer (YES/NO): NO